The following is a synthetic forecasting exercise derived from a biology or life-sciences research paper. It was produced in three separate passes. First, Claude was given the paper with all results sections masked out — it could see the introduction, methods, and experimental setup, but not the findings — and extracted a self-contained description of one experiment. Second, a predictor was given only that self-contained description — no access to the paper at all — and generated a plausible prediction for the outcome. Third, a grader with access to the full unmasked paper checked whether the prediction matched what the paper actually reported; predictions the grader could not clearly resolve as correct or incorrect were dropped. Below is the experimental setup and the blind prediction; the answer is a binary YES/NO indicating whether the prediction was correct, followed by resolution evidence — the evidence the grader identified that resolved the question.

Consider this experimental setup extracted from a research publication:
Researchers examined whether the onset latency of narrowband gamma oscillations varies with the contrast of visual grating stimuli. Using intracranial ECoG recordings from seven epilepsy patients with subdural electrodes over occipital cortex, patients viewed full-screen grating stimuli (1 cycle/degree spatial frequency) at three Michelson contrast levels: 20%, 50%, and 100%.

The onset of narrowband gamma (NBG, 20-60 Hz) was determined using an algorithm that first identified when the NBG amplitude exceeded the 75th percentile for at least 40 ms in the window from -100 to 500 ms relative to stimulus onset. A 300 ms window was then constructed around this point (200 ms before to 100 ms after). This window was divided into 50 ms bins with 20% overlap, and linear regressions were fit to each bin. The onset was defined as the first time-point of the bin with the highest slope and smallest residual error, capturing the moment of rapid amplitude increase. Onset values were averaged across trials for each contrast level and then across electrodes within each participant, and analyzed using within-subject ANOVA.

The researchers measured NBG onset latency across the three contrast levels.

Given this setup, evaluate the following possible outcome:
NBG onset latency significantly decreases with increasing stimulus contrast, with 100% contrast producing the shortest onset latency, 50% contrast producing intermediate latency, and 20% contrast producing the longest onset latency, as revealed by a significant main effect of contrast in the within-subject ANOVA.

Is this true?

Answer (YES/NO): NO